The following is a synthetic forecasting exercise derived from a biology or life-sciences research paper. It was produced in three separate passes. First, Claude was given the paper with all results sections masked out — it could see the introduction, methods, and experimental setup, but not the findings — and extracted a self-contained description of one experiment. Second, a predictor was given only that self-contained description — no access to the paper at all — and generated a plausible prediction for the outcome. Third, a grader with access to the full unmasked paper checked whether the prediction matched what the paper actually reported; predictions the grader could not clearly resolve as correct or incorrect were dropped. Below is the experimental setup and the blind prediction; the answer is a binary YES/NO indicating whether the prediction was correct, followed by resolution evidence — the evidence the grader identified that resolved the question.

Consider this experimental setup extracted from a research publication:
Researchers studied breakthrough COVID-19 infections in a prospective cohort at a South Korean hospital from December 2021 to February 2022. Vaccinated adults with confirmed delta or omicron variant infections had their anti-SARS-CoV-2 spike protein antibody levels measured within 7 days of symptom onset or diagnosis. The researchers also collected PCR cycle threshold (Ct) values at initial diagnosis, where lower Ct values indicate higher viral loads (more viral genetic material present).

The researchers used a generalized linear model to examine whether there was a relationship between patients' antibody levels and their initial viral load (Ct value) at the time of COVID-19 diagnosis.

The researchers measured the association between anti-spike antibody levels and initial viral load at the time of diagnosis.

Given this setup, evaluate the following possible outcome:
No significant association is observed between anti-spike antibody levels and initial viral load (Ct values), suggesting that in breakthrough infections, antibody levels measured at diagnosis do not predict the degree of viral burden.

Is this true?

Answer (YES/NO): YES